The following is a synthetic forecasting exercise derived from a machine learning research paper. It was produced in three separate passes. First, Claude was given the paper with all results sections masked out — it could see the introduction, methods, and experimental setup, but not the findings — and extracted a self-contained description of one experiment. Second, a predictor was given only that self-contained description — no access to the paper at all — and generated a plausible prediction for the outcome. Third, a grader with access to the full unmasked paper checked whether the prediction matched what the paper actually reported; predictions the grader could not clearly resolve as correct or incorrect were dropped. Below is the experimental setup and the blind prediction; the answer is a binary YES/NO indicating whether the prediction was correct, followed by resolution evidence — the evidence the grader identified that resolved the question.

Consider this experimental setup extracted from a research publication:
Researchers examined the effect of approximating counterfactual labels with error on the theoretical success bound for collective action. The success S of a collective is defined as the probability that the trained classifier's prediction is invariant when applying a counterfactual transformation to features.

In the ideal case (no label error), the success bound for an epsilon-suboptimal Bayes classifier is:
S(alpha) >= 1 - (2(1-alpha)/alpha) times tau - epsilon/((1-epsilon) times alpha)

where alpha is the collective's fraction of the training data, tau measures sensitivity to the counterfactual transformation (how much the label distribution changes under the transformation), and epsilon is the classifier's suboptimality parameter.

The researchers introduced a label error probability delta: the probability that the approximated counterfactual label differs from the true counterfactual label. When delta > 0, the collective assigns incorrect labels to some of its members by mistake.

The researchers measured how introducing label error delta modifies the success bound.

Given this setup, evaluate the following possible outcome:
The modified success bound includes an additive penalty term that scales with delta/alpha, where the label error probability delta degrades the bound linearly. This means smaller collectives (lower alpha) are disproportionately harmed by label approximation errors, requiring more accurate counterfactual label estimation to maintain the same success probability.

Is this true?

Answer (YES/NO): NO